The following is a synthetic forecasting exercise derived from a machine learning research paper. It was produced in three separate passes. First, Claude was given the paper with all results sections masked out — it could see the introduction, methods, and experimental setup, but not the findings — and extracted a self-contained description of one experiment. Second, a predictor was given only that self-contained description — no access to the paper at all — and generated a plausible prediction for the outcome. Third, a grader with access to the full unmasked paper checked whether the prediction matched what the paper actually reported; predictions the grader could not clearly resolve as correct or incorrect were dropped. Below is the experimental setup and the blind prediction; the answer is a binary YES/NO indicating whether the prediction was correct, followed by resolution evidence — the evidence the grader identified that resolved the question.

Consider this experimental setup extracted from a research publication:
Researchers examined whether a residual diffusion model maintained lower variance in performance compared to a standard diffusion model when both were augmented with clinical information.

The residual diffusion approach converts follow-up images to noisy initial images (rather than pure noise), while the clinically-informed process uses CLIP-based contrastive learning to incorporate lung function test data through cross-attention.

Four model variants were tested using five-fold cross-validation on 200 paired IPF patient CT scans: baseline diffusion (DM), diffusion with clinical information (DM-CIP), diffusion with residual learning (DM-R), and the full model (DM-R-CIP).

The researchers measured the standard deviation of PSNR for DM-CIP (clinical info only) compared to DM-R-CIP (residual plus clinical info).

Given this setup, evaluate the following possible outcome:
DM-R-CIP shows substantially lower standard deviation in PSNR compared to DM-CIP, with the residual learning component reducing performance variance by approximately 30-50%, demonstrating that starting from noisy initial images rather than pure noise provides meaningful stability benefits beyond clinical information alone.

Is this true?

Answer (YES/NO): NO